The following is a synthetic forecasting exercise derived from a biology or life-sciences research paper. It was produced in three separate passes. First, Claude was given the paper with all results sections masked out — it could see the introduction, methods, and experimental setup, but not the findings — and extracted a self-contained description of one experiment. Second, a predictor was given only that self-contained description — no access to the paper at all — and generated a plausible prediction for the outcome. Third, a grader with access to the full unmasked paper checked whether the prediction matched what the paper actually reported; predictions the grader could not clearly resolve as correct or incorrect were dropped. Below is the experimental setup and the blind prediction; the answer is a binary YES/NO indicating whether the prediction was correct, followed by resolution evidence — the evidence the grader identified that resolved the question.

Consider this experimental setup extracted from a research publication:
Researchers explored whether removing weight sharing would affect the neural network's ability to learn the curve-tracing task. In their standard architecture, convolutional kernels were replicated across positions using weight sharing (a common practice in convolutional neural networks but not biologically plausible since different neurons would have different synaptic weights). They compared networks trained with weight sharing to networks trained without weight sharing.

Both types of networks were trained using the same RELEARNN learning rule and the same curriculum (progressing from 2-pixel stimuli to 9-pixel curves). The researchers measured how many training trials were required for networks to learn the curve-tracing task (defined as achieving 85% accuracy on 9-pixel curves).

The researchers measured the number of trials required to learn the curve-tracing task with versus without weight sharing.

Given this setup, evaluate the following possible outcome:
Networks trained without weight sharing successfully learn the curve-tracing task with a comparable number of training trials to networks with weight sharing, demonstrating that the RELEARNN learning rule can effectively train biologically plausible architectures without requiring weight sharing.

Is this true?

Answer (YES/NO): NO